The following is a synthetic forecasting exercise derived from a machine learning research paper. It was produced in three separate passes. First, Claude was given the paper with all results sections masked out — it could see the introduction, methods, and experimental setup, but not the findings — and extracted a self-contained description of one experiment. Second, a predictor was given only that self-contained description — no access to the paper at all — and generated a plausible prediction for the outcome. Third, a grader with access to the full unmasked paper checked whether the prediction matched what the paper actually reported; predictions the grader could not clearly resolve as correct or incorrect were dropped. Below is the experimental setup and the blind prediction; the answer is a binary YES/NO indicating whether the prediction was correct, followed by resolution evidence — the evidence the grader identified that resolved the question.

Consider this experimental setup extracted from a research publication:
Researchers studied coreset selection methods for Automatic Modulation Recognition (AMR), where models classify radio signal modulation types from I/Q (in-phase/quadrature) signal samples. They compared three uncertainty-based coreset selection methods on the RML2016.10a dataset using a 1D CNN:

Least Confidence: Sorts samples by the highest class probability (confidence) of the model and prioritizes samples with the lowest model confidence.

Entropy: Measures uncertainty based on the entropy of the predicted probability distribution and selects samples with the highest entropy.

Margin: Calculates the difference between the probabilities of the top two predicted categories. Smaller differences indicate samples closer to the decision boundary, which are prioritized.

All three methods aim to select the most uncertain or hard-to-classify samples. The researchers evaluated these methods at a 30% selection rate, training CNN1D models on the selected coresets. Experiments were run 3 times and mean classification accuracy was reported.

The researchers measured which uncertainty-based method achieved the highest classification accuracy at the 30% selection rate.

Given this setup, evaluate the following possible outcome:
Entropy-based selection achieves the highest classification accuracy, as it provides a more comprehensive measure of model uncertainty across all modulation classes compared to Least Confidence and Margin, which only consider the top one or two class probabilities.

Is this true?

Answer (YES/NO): NO